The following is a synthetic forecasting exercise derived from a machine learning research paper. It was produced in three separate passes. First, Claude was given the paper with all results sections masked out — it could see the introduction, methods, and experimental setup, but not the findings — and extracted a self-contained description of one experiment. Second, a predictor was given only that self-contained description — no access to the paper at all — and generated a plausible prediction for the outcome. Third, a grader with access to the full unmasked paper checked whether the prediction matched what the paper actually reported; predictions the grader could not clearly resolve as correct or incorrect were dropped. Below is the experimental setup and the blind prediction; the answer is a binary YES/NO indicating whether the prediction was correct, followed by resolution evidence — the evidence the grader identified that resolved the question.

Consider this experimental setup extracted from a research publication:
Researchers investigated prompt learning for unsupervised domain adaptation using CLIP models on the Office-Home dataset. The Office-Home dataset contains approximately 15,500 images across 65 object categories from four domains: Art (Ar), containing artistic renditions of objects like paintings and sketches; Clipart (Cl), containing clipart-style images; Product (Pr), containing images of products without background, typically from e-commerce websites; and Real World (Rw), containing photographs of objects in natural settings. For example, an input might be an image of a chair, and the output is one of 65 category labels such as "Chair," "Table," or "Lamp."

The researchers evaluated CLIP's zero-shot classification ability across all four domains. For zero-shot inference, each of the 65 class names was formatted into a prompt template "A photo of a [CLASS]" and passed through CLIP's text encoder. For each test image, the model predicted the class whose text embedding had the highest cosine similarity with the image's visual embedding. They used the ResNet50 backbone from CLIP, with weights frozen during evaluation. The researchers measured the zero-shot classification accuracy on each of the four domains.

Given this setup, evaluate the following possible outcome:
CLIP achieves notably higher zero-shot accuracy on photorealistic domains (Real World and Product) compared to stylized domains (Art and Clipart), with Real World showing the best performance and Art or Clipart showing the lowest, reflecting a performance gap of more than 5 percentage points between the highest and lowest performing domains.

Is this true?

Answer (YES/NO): YES